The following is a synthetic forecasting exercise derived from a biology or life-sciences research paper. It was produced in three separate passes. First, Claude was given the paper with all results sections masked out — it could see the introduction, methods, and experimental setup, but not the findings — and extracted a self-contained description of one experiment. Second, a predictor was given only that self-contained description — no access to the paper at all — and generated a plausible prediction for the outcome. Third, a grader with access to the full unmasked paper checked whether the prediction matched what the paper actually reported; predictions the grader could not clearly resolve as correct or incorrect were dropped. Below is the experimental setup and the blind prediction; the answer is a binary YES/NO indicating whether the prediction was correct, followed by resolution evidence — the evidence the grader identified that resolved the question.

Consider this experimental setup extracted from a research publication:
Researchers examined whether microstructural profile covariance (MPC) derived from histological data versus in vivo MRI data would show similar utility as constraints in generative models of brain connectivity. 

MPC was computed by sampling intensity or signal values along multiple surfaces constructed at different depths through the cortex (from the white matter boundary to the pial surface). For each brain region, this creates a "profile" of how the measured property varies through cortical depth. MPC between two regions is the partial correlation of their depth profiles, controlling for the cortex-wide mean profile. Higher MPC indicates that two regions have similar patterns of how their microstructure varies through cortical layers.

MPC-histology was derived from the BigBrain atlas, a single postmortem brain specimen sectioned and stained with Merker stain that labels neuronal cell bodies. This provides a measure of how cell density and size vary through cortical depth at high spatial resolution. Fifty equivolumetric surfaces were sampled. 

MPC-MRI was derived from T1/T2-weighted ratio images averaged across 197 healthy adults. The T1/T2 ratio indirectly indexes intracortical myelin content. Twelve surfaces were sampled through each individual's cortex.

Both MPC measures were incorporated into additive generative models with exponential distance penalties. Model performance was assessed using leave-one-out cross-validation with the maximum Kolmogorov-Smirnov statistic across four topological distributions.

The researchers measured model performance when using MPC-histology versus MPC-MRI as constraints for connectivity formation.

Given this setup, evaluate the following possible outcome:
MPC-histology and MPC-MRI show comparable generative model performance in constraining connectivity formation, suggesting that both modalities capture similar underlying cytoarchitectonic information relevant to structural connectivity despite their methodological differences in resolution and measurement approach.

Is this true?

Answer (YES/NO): NO